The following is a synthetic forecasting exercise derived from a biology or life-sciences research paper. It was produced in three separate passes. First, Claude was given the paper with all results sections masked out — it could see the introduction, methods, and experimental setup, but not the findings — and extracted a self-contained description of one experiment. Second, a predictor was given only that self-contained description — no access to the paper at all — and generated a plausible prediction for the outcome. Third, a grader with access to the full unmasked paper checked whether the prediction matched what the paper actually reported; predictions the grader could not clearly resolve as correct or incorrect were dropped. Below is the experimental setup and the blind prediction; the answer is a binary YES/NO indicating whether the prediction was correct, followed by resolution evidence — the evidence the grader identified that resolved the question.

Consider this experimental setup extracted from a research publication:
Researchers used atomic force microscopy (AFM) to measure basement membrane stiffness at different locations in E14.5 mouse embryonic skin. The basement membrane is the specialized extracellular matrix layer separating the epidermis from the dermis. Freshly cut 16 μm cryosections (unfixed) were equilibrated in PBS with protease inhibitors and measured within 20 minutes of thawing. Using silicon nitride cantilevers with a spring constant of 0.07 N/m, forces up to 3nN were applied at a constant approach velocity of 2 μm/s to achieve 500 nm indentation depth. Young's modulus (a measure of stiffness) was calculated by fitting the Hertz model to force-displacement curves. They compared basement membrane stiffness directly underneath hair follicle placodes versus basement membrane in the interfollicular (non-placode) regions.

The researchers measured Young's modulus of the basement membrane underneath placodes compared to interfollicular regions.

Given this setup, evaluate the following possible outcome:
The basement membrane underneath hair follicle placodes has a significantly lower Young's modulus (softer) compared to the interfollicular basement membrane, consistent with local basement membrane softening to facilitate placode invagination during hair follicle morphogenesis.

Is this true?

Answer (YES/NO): YES